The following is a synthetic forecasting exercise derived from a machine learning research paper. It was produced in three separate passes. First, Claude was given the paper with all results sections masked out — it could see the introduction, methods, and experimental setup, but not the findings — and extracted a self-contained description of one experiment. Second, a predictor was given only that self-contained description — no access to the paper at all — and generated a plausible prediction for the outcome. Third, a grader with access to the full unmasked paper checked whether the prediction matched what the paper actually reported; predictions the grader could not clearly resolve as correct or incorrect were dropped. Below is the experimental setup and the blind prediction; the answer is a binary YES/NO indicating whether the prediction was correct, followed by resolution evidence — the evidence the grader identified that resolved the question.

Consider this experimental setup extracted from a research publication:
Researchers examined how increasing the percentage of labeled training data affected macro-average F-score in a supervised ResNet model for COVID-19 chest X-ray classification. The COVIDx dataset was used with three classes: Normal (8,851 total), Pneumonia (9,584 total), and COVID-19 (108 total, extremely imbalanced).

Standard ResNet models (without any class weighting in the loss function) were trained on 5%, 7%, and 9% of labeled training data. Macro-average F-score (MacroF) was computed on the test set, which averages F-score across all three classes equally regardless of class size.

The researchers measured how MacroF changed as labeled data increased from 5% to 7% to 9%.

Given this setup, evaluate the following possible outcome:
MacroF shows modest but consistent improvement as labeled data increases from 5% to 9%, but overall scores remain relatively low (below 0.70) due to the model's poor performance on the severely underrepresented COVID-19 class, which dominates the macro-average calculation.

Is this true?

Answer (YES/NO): YES